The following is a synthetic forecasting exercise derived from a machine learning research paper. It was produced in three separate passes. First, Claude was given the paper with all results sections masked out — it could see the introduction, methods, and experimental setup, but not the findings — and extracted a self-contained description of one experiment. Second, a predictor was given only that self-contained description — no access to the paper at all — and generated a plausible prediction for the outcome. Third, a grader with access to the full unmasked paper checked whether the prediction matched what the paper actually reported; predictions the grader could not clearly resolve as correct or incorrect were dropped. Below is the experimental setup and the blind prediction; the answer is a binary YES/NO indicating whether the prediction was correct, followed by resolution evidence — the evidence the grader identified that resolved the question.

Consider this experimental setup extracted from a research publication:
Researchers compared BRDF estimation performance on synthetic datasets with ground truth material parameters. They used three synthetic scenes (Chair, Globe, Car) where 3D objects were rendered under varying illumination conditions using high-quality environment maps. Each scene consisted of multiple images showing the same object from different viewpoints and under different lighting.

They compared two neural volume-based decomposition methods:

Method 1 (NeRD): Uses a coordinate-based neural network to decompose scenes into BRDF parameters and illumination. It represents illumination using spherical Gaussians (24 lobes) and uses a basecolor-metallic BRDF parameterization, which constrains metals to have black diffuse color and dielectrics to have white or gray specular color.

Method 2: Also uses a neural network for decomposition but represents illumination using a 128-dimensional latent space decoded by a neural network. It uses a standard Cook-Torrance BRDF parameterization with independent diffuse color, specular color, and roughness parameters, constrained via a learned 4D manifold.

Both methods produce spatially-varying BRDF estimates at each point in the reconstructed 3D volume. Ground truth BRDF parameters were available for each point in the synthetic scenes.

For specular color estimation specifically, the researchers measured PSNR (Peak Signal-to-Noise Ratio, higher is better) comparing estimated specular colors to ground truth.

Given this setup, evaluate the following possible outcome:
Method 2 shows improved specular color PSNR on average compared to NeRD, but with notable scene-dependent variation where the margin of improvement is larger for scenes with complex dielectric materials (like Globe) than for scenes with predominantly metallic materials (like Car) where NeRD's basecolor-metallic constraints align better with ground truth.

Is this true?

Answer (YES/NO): NO